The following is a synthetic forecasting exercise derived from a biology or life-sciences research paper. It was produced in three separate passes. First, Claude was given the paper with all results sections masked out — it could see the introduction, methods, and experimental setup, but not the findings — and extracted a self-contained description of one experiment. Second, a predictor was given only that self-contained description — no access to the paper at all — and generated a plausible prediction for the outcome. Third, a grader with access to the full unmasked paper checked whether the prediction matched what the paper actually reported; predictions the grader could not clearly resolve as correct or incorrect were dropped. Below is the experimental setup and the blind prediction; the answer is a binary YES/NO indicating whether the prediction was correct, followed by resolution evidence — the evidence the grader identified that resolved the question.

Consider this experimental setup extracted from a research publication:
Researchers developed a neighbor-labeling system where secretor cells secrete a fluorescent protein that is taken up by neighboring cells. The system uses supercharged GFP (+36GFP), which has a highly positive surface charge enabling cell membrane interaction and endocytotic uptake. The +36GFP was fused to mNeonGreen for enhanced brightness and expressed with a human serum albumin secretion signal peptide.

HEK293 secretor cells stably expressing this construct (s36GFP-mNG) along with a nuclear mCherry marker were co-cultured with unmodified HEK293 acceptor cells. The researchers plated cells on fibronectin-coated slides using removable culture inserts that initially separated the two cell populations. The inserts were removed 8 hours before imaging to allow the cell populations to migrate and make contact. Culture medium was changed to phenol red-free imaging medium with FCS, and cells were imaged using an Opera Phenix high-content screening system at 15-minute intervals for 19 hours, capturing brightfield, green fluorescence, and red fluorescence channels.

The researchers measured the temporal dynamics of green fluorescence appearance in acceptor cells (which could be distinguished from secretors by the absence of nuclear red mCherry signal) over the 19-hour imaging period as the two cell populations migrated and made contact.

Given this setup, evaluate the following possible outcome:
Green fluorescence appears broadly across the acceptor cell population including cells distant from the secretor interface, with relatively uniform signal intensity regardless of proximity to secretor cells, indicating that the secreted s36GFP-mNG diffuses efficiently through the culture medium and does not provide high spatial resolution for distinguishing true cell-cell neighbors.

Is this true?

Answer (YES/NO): NO